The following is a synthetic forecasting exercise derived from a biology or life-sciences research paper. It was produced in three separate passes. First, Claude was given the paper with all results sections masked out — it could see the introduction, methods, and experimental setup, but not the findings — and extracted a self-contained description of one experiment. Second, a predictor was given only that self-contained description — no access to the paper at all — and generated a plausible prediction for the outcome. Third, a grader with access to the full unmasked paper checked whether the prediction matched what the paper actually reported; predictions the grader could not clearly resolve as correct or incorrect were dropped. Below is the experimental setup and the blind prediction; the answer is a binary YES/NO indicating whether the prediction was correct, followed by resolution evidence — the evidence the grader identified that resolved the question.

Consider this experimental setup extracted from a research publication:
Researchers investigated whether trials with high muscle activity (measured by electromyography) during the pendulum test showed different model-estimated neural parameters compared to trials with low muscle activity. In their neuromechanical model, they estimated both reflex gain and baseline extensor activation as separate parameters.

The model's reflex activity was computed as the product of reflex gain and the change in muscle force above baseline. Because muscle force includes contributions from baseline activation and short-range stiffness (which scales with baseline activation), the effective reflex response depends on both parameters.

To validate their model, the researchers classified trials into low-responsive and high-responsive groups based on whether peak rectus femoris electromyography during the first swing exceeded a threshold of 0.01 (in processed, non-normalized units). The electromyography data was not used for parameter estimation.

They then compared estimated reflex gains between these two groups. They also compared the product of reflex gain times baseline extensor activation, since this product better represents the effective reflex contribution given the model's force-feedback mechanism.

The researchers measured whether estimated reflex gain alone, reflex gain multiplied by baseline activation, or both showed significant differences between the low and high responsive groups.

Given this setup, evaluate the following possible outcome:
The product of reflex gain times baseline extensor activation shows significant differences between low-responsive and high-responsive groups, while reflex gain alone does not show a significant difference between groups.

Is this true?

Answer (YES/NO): NO